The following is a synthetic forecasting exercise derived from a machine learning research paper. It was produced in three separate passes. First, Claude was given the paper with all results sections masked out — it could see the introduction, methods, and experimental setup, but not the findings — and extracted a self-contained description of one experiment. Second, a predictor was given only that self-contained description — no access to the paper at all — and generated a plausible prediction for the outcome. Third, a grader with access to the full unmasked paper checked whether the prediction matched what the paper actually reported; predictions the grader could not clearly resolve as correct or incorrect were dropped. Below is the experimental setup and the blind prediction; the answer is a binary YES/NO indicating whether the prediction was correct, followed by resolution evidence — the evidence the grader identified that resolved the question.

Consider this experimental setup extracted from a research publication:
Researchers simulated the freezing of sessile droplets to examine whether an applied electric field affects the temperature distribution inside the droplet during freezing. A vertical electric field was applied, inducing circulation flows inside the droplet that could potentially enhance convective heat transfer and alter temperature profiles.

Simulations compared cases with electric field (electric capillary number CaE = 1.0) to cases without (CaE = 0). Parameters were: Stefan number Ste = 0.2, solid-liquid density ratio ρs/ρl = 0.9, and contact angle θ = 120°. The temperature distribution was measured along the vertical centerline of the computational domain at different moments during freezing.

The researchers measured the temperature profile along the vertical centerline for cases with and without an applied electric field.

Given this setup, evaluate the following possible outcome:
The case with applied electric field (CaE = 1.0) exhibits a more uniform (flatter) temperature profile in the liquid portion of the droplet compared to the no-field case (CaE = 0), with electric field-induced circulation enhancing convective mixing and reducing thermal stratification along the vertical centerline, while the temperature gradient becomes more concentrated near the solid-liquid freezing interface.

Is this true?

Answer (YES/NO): NO